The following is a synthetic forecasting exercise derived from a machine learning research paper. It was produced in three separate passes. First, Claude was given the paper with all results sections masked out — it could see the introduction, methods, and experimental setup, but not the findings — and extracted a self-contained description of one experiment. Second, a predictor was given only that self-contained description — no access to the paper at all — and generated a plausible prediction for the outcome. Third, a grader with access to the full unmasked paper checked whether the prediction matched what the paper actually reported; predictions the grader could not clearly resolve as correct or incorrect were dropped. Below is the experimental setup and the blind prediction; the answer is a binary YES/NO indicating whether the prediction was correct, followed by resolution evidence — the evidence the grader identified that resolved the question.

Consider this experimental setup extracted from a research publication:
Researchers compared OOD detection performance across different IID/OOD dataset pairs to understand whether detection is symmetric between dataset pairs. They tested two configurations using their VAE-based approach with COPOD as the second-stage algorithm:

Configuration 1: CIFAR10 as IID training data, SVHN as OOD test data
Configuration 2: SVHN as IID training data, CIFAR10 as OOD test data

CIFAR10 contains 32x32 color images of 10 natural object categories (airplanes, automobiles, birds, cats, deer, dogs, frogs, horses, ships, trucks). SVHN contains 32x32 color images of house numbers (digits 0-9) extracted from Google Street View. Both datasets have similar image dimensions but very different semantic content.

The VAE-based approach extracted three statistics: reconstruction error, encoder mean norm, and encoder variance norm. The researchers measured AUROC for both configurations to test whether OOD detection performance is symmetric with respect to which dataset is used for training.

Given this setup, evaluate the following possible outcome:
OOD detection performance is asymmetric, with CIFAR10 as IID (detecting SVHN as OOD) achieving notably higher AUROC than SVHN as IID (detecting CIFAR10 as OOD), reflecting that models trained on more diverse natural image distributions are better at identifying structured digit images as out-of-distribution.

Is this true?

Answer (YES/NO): NO